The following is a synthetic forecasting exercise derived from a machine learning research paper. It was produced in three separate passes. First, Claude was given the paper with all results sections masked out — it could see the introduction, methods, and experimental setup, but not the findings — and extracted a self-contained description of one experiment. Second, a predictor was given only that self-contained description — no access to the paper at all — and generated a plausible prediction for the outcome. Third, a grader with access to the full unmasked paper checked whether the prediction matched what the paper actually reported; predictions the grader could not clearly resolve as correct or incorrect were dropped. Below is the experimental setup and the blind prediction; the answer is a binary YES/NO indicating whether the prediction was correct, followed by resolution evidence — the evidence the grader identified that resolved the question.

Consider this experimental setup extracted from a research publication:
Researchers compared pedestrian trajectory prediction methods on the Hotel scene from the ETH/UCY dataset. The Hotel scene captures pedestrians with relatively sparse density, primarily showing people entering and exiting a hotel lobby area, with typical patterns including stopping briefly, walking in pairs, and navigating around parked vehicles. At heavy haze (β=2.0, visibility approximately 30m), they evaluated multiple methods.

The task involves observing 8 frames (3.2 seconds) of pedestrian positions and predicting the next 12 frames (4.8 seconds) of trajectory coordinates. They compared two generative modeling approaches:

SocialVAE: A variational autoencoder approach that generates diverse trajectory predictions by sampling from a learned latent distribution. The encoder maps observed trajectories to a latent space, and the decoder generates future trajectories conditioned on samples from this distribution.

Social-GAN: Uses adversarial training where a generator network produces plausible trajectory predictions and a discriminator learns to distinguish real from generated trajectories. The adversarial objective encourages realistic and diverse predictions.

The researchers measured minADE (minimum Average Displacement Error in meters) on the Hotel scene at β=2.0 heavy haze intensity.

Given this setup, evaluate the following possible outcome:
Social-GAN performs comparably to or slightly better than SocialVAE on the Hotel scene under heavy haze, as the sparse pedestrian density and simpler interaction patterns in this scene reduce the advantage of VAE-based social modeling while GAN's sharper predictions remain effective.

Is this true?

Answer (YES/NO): NO